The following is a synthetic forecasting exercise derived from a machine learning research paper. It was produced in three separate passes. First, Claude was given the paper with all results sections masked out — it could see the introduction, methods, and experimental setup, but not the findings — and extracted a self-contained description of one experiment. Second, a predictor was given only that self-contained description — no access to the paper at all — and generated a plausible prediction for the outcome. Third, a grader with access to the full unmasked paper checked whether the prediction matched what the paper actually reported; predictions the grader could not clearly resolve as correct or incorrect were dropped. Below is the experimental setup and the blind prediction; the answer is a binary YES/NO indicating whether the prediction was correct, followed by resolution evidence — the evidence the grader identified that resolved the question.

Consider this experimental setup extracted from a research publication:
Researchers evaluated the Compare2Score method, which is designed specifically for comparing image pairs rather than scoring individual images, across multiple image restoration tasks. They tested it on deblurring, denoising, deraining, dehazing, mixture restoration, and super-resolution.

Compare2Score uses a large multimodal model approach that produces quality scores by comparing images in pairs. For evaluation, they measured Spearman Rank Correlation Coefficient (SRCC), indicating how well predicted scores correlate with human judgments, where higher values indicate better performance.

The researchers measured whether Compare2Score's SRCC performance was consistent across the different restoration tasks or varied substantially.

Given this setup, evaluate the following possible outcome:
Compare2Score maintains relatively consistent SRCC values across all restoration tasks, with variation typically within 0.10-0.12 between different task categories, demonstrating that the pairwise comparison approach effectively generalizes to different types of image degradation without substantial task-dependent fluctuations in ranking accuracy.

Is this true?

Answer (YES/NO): NO